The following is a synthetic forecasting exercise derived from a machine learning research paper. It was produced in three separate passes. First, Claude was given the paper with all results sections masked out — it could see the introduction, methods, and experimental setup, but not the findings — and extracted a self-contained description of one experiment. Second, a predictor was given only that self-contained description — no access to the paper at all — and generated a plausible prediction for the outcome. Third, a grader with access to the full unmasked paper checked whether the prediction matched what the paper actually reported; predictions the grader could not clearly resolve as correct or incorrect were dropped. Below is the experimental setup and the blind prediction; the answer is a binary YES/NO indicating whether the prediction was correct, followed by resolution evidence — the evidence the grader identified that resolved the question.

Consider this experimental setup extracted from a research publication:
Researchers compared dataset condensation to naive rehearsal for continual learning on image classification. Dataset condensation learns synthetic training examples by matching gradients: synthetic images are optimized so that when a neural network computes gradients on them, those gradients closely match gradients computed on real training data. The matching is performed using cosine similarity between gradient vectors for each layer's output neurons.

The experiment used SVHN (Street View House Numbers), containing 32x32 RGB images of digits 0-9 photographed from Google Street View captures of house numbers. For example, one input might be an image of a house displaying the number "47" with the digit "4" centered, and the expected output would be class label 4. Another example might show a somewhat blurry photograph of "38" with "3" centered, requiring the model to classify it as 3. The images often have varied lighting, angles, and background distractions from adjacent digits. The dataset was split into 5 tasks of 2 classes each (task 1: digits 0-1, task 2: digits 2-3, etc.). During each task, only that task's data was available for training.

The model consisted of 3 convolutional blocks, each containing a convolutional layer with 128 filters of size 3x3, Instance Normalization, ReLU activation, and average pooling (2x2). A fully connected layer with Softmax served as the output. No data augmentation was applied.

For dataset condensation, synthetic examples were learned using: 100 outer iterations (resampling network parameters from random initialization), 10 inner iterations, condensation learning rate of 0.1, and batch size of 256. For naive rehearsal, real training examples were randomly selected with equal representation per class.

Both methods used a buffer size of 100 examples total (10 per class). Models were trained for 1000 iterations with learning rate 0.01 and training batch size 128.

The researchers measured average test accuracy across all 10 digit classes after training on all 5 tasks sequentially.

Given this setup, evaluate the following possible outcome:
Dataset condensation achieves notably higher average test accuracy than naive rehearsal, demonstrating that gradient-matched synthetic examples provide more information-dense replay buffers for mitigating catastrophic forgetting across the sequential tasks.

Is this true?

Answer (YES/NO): YES